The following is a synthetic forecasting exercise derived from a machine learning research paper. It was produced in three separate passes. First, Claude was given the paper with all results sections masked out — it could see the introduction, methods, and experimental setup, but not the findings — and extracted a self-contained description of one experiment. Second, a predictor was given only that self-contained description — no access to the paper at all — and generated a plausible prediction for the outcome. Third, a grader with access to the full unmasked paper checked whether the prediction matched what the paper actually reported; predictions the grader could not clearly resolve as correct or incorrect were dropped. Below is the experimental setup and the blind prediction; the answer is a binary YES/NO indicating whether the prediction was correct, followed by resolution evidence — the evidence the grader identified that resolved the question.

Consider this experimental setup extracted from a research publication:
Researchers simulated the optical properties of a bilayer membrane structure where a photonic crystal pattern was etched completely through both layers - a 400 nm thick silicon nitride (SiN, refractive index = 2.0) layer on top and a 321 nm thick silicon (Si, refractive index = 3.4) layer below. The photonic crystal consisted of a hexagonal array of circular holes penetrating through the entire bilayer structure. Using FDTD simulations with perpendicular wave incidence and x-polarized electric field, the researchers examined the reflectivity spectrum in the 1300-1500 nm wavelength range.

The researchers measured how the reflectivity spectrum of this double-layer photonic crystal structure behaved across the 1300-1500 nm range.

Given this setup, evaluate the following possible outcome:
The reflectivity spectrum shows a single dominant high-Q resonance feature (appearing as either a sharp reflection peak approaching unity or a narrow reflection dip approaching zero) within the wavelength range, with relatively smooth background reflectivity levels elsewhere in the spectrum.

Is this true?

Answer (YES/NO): NO